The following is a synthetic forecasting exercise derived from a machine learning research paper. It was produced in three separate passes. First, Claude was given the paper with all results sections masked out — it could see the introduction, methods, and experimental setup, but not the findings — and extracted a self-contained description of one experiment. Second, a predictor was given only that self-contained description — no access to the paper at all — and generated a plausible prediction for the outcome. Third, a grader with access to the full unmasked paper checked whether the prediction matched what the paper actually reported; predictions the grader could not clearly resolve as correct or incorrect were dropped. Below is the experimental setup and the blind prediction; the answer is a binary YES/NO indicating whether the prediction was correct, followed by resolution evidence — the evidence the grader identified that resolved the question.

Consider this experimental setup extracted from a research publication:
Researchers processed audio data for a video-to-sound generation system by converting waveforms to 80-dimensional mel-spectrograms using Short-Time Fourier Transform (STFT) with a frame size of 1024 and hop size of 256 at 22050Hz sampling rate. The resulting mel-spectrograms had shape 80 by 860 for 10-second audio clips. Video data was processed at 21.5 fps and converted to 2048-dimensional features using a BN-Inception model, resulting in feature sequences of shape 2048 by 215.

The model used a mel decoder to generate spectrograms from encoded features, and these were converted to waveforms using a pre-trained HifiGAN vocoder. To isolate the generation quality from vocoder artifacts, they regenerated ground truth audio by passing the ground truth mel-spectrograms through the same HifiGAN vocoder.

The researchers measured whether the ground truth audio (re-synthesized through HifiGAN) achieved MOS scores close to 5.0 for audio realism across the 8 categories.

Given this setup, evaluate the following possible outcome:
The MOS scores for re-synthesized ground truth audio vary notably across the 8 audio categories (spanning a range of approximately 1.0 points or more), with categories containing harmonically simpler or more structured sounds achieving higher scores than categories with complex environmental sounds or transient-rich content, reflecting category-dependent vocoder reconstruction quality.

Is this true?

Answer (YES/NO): NO